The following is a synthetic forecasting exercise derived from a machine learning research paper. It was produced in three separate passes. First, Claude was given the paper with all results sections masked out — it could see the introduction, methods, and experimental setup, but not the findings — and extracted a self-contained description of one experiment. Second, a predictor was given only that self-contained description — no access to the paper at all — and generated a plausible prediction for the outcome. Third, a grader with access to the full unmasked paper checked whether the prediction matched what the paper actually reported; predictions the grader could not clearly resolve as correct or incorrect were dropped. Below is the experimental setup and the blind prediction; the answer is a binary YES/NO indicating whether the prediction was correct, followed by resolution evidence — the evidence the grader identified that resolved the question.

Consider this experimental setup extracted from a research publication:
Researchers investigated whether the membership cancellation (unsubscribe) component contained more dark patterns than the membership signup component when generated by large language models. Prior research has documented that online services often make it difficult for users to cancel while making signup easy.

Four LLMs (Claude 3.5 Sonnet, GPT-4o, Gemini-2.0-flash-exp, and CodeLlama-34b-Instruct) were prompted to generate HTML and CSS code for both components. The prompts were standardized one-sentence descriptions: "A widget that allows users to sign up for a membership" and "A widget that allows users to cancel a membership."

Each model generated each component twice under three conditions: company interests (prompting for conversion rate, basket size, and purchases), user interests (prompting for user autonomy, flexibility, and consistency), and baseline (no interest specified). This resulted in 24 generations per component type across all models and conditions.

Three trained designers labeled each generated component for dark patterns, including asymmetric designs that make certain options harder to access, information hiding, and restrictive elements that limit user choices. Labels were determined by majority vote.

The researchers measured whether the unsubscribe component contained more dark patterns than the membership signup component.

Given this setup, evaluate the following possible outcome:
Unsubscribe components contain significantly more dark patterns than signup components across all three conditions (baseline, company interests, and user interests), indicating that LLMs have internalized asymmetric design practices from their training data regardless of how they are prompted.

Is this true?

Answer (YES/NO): NO